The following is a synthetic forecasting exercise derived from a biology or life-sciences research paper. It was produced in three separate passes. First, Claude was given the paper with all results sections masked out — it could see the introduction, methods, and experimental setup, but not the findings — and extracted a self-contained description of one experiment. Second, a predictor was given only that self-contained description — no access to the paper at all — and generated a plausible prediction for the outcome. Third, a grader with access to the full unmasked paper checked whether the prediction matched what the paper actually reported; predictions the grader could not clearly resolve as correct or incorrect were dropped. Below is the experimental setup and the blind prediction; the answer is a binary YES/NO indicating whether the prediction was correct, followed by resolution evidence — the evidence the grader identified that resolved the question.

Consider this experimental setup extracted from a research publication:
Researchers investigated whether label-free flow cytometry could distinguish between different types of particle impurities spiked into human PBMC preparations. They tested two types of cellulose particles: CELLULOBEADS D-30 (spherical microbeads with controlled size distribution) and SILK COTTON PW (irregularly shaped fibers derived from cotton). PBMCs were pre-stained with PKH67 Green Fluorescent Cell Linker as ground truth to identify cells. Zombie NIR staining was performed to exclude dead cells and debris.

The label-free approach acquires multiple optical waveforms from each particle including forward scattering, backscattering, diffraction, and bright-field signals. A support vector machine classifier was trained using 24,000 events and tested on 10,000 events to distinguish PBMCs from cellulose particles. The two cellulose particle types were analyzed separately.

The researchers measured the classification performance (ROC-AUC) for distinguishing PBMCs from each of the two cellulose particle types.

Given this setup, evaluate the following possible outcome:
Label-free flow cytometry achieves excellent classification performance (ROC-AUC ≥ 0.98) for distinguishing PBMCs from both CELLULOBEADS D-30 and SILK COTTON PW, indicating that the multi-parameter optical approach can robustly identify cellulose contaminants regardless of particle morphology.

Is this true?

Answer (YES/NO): YES